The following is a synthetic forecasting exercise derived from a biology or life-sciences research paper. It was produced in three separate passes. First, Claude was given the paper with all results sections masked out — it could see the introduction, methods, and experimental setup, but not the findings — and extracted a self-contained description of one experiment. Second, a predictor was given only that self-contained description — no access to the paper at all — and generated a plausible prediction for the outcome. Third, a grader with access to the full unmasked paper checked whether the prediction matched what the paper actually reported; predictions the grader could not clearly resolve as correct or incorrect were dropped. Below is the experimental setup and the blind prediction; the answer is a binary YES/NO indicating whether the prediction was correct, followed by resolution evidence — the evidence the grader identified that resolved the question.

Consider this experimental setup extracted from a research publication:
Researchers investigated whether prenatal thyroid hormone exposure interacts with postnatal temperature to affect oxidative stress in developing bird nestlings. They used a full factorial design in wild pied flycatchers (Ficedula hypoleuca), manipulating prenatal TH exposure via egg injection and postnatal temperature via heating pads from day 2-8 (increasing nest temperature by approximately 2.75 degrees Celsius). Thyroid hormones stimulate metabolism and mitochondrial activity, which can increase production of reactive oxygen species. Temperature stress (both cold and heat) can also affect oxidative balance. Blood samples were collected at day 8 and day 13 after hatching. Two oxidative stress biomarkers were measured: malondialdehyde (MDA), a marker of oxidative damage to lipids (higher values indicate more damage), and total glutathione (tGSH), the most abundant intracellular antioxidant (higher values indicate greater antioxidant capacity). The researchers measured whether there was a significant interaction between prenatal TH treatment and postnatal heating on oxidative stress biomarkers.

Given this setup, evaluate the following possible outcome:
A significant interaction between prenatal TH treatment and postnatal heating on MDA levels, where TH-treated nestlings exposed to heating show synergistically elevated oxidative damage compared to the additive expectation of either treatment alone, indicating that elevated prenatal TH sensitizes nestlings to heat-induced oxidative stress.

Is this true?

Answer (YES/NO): NO